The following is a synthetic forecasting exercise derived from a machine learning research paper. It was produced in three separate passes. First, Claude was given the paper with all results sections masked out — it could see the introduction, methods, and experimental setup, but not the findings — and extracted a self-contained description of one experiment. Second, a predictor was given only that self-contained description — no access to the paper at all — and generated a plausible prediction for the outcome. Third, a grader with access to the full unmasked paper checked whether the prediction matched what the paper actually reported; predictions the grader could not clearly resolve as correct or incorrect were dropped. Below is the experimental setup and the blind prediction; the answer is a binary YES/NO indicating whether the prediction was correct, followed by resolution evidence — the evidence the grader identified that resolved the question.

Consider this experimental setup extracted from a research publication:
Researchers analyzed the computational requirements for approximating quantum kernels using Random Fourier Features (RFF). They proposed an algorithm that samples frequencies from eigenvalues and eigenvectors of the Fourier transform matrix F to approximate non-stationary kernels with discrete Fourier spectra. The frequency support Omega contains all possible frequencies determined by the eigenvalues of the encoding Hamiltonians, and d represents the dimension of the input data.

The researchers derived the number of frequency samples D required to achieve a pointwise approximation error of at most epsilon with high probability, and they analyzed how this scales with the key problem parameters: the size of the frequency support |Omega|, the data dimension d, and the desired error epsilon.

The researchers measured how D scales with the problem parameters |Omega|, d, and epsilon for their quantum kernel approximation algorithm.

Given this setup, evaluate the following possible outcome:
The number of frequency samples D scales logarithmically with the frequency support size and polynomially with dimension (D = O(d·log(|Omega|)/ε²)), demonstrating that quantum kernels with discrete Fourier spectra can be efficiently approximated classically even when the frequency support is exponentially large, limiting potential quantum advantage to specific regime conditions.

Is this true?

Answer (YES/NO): NO